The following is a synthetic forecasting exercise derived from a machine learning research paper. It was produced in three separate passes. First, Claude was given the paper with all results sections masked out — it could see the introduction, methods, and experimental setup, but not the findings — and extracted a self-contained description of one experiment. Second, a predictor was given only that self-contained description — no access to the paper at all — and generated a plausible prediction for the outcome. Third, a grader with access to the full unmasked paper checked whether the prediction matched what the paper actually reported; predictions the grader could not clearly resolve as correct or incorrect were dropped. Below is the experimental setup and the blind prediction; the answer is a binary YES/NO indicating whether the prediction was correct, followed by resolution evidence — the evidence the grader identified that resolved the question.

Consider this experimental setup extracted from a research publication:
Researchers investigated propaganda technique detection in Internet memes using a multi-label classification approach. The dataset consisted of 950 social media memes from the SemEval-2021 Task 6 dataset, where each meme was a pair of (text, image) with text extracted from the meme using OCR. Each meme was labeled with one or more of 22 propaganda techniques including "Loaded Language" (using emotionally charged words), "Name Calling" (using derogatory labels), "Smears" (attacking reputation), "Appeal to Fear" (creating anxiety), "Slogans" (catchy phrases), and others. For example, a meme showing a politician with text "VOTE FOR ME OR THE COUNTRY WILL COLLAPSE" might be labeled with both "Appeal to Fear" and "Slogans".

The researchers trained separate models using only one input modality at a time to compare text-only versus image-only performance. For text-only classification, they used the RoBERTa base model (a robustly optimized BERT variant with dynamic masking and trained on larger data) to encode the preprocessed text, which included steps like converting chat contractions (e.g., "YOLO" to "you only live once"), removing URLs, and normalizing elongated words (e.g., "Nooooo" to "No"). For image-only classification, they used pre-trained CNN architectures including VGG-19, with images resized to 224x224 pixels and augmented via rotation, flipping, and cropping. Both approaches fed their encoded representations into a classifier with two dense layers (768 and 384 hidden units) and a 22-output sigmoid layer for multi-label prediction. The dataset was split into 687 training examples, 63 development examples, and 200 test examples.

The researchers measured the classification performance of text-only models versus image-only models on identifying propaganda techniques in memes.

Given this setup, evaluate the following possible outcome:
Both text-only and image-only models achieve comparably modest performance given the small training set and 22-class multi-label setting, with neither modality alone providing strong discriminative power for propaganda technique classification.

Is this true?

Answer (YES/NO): NO